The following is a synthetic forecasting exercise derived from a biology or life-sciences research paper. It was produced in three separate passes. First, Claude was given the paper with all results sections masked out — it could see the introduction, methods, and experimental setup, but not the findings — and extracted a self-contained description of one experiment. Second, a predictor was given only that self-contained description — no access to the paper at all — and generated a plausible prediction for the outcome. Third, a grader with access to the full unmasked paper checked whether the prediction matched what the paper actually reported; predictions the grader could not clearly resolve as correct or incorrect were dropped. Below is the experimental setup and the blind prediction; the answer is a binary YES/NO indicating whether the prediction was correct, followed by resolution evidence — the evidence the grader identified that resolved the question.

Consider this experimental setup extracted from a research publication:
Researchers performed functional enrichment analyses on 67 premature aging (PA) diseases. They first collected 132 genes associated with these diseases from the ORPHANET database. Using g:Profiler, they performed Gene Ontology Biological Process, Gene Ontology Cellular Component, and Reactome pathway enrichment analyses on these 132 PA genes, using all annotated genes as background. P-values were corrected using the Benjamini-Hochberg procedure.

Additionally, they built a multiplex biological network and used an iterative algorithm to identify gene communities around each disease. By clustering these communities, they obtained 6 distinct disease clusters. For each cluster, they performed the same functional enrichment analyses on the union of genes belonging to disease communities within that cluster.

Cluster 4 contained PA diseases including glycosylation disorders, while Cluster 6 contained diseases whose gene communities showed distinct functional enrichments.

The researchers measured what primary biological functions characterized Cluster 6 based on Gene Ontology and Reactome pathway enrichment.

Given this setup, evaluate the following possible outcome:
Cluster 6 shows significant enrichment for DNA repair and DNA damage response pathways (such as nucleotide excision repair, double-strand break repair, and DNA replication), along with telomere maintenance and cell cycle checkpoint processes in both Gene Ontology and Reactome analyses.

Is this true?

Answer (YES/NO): NO